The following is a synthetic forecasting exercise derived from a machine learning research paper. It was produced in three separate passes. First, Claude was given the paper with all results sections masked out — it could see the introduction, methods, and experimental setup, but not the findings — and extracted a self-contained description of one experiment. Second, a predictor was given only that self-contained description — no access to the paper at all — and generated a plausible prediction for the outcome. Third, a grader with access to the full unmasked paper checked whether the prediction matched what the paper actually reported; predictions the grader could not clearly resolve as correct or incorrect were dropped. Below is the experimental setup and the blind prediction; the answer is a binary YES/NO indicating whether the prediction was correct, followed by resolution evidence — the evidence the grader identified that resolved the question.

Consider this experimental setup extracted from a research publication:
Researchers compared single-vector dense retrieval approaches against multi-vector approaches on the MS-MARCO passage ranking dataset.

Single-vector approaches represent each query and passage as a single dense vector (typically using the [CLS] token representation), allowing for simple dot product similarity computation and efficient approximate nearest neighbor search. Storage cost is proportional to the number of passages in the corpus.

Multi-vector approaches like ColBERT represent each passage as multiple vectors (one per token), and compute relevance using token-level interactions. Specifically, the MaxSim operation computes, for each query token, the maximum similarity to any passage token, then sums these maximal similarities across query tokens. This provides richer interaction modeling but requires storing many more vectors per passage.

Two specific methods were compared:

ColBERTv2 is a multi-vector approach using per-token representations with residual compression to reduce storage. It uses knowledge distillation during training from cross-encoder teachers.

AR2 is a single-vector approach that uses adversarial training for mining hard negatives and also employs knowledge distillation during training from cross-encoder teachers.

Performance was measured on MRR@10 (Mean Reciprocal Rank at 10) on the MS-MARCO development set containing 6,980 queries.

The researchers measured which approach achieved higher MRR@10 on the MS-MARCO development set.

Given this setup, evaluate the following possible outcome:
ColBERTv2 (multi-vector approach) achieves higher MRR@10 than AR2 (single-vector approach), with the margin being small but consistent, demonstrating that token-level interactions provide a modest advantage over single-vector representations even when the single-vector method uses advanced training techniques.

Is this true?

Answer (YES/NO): YES